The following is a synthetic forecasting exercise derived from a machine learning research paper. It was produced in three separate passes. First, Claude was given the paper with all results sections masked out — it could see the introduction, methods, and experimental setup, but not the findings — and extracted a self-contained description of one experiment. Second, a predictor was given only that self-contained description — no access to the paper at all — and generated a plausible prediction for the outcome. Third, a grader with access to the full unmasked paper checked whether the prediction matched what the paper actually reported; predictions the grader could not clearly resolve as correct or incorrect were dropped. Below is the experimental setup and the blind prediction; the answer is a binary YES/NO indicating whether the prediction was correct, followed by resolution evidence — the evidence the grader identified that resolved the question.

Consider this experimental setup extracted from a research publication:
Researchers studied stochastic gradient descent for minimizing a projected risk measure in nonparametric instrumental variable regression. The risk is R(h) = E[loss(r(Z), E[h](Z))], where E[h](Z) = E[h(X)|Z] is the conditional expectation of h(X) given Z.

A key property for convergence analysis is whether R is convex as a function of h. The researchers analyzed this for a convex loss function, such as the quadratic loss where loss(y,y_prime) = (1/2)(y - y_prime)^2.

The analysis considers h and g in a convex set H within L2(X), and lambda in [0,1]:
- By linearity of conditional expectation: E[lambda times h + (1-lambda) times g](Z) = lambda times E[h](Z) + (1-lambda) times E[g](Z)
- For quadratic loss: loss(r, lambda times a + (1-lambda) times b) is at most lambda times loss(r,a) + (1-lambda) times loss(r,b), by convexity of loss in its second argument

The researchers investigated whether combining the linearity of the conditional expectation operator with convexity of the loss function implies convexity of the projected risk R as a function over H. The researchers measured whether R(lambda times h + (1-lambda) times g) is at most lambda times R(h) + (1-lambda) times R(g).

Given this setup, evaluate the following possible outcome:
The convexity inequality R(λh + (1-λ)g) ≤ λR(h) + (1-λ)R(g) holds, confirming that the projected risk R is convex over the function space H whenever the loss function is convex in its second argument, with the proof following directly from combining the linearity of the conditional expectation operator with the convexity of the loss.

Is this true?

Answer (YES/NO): YES